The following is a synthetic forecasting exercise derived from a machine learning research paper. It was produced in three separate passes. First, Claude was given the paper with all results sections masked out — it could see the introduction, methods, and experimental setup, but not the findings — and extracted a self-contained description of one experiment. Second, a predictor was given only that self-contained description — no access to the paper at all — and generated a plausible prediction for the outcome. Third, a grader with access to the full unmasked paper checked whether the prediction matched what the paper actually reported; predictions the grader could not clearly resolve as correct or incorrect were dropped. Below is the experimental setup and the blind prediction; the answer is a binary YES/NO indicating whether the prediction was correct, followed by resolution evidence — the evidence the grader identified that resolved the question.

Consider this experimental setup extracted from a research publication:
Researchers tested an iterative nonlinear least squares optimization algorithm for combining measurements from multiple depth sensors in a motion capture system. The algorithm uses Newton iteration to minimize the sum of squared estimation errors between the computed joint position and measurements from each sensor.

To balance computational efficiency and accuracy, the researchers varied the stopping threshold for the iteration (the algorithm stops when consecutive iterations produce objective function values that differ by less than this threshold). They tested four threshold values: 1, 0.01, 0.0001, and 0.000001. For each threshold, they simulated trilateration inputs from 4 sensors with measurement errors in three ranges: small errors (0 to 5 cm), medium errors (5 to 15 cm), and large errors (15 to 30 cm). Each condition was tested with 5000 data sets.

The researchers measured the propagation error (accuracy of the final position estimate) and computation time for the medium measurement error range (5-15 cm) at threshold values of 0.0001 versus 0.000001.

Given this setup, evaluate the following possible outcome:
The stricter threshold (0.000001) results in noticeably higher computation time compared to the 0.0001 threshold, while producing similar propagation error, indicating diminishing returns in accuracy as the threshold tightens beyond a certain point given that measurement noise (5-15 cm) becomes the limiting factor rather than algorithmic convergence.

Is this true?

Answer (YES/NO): NO